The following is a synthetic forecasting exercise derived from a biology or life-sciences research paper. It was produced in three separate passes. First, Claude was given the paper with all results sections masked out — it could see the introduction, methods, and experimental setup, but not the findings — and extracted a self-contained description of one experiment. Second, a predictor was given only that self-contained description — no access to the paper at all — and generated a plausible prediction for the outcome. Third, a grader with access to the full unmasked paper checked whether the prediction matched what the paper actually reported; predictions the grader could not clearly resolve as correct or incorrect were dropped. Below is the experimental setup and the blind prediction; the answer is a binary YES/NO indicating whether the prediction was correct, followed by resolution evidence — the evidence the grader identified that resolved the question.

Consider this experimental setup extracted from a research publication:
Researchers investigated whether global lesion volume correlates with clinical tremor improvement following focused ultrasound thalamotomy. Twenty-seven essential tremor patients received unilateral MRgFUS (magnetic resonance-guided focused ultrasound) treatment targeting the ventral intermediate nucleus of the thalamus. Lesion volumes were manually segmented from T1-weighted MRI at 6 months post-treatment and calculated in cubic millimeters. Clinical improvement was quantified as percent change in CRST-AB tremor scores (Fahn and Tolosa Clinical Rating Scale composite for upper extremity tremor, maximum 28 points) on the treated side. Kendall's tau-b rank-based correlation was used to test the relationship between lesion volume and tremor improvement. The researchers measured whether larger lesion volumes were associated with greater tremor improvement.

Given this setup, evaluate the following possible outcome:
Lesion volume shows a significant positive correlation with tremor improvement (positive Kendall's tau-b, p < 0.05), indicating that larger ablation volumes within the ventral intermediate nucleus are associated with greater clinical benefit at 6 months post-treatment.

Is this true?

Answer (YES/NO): NO